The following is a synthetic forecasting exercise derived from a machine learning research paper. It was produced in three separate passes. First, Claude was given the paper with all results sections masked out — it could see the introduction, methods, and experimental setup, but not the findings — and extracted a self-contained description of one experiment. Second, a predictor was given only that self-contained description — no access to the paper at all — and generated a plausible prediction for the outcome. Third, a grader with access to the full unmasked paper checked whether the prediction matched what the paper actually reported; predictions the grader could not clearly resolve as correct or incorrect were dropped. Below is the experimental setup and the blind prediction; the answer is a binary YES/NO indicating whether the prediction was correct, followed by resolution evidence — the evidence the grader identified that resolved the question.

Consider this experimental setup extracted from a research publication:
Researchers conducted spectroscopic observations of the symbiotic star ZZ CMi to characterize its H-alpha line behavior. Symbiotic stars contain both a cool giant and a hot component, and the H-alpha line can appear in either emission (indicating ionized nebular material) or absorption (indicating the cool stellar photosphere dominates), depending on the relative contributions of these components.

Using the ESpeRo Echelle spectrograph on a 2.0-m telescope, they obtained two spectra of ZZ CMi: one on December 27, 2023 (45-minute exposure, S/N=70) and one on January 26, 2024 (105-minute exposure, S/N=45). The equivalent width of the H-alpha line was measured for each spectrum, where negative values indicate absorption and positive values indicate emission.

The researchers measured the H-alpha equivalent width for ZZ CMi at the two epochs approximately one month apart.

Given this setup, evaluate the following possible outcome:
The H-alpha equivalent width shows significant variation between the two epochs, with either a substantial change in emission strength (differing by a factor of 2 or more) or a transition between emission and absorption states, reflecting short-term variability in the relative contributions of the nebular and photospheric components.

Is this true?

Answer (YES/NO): NO